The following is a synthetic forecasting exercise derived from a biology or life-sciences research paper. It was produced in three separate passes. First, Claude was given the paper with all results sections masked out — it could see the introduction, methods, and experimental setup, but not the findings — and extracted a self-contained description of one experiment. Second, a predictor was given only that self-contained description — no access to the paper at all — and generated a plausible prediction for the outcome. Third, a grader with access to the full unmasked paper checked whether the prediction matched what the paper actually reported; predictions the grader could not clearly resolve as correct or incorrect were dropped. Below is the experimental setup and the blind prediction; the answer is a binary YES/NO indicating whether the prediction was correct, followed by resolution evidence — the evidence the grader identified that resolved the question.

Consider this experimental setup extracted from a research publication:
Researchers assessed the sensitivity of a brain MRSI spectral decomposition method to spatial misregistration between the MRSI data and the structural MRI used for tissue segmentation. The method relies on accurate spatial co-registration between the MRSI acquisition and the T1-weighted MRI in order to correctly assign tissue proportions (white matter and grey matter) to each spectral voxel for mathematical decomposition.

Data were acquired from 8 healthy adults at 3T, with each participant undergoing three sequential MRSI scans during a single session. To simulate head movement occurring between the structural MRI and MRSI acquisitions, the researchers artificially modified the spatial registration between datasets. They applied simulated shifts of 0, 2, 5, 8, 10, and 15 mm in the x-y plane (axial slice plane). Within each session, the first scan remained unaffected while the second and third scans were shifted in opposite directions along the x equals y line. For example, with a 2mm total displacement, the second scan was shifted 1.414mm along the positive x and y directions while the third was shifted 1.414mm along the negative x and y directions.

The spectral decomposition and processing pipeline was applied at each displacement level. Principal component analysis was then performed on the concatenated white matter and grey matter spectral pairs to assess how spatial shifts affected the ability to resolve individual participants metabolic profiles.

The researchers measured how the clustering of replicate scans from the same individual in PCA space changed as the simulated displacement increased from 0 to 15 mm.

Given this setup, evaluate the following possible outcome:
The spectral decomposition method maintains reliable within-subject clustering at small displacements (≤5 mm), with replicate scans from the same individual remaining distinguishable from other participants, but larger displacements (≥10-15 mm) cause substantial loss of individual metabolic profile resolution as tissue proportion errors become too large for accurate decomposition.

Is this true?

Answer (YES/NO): NO